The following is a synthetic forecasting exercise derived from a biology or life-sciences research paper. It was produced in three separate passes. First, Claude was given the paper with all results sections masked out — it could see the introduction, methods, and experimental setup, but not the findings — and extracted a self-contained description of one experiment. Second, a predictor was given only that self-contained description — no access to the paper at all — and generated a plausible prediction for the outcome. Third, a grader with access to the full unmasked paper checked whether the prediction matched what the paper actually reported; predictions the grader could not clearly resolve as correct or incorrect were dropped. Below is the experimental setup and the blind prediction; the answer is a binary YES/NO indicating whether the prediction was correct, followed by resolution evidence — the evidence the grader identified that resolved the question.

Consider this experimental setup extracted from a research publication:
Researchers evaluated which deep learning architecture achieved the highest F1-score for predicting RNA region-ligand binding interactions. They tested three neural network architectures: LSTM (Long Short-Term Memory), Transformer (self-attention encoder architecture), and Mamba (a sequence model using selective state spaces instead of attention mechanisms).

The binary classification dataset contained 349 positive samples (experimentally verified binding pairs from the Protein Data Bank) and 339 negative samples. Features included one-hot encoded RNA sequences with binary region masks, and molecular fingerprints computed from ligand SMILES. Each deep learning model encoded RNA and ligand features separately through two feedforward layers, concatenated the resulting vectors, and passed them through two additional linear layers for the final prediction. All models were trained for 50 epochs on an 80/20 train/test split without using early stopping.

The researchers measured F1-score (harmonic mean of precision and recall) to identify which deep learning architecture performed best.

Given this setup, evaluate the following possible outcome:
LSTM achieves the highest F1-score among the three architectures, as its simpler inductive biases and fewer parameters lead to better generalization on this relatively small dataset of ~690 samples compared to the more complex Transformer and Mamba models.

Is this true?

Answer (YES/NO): NO